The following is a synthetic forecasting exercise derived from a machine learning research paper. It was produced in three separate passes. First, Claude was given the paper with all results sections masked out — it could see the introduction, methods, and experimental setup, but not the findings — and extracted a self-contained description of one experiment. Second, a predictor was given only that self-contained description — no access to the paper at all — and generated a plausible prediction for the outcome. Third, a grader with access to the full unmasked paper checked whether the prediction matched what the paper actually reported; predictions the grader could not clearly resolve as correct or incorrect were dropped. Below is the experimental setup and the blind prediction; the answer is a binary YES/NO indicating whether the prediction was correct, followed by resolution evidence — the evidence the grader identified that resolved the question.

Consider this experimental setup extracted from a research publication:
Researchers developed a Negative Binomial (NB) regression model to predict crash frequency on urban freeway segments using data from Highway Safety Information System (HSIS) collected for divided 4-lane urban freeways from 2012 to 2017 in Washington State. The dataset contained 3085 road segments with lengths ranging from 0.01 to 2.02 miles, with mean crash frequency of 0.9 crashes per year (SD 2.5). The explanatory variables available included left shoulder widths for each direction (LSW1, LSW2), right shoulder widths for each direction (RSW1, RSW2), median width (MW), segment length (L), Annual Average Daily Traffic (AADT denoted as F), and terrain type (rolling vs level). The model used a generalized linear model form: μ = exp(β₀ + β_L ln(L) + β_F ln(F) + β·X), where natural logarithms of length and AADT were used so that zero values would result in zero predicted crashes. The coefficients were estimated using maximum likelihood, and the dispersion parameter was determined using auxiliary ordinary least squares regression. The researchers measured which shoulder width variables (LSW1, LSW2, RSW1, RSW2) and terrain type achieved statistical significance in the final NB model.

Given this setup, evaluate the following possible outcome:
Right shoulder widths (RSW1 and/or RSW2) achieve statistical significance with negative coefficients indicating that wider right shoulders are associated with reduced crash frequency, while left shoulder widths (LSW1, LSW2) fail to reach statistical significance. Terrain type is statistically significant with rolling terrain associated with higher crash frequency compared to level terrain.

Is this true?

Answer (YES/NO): NO